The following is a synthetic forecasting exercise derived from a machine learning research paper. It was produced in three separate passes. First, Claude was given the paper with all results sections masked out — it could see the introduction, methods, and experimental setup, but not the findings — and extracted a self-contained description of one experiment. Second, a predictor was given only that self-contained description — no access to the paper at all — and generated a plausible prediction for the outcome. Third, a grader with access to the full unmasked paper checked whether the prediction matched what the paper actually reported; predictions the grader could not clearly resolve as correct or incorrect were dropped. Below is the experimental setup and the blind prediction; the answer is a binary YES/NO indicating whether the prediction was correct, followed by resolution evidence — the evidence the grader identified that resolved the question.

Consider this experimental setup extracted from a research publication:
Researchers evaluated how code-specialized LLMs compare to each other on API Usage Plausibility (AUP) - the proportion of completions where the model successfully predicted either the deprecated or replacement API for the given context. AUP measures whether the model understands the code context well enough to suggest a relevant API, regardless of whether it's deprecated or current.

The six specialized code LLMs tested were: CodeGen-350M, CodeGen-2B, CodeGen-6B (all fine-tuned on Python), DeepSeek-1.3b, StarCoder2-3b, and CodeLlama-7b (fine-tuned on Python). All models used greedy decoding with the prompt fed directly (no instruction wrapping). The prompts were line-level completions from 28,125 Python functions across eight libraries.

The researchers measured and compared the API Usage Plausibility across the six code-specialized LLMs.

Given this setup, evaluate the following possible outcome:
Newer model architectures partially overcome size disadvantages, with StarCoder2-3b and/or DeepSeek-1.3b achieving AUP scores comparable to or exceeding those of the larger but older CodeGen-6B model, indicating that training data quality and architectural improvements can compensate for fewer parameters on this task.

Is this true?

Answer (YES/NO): NO